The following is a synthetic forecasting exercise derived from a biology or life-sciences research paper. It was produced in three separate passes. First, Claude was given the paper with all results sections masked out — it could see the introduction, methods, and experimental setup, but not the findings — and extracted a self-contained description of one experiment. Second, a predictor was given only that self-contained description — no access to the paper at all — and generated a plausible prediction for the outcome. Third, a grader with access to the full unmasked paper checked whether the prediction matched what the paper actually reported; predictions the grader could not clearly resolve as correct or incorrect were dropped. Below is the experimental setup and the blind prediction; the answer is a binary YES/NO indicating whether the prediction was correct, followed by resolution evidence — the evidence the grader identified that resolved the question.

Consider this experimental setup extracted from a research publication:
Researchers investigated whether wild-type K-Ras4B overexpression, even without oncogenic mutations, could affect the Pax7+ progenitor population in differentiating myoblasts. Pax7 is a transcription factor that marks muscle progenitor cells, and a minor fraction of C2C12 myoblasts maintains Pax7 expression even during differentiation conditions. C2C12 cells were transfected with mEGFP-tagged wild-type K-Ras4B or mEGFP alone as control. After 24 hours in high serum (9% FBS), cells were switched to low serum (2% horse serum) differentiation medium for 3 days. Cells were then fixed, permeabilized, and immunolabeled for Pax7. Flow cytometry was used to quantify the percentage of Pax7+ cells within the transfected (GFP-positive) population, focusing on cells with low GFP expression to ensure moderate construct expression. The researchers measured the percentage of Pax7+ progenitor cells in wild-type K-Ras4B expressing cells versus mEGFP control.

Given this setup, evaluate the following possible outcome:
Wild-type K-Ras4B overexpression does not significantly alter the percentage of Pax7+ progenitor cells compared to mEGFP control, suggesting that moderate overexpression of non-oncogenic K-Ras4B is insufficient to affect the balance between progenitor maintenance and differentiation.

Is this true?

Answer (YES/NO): YES